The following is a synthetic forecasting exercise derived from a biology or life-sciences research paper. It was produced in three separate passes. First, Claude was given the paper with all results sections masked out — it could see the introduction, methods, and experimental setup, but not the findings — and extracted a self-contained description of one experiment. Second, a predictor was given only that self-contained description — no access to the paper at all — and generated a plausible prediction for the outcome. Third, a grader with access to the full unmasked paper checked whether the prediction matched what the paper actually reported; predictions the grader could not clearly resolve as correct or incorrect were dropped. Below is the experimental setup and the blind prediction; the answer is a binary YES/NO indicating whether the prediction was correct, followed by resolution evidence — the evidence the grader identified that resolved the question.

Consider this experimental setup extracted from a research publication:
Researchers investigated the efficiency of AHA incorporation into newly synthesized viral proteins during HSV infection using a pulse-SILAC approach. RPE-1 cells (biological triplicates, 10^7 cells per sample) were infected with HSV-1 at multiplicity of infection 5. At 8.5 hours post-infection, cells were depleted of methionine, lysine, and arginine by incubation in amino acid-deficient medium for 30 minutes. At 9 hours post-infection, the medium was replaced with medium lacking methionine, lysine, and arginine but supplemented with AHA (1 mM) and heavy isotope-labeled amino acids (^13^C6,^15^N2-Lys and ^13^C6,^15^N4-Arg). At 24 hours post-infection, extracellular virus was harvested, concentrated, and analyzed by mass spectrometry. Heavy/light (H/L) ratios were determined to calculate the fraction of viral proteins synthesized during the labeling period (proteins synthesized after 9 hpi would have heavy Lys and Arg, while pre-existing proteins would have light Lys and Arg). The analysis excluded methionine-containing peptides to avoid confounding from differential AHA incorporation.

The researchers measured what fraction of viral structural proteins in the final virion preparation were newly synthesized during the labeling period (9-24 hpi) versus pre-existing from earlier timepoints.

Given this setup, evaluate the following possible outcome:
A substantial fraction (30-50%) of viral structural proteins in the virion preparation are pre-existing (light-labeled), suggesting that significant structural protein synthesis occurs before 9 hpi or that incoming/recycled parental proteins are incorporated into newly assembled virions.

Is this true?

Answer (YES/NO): NO